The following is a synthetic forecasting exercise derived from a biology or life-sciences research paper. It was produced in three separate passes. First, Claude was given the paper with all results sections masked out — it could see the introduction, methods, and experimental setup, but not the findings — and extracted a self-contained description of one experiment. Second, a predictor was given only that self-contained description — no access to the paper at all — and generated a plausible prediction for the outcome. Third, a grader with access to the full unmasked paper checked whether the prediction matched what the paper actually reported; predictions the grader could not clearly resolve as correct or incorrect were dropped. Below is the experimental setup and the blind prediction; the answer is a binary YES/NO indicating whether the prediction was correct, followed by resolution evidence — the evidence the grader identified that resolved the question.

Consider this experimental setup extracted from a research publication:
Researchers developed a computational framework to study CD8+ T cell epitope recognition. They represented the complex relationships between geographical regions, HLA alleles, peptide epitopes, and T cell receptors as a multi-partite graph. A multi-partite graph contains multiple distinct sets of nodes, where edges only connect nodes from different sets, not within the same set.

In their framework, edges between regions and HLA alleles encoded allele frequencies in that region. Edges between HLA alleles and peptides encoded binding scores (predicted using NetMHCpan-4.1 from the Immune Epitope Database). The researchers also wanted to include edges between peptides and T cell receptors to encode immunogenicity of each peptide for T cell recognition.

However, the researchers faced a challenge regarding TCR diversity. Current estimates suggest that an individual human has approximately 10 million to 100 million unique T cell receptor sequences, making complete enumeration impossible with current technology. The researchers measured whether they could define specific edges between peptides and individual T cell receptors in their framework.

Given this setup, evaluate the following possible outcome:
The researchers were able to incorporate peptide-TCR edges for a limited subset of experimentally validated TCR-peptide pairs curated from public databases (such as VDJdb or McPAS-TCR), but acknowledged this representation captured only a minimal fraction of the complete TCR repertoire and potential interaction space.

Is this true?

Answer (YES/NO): NO